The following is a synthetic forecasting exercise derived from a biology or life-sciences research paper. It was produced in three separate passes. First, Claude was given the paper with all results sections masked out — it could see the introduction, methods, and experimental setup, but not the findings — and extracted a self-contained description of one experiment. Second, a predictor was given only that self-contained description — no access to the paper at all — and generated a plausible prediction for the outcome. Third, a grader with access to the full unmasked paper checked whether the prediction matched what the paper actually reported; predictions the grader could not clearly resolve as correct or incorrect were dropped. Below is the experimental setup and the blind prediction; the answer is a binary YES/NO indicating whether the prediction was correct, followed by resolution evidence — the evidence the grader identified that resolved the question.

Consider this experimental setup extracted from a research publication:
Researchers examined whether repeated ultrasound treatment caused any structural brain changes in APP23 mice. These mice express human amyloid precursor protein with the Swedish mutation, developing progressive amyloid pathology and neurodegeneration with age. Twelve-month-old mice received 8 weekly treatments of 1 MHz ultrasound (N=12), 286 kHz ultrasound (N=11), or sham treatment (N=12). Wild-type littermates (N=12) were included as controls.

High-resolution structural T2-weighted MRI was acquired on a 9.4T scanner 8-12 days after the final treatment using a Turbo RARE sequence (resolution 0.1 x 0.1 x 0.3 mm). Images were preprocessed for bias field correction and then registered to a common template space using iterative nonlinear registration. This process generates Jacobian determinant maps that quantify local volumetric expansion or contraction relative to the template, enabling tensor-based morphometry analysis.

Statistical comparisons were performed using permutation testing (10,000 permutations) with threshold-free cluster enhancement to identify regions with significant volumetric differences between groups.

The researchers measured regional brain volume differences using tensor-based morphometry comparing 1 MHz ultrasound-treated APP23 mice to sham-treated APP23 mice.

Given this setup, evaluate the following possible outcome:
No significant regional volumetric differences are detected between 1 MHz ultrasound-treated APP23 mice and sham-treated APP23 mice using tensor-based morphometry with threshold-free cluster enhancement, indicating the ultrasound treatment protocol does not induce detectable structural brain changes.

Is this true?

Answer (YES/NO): NO